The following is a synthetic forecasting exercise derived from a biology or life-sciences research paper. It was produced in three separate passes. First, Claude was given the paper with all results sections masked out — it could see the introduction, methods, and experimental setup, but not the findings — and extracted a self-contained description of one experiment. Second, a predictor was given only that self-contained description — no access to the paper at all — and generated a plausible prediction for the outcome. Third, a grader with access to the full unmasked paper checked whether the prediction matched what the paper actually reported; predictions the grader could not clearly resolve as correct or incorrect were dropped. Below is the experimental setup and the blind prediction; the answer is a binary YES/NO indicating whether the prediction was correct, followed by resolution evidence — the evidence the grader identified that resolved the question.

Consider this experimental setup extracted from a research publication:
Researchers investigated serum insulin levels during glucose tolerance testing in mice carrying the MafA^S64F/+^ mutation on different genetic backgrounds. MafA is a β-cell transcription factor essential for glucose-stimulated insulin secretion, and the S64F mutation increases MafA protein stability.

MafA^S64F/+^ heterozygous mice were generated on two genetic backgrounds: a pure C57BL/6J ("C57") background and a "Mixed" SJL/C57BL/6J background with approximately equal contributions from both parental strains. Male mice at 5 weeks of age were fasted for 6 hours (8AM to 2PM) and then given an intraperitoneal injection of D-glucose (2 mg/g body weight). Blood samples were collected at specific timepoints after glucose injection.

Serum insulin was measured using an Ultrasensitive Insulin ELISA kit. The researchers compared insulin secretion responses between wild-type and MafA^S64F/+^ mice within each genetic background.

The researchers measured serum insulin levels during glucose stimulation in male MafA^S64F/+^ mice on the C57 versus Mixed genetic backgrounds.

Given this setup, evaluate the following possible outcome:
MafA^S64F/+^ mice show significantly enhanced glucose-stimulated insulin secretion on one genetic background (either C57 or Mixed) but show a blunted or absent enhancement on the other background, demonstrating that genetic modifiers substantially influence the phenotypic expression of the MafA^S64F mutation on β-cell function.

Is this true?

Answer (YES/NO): NO